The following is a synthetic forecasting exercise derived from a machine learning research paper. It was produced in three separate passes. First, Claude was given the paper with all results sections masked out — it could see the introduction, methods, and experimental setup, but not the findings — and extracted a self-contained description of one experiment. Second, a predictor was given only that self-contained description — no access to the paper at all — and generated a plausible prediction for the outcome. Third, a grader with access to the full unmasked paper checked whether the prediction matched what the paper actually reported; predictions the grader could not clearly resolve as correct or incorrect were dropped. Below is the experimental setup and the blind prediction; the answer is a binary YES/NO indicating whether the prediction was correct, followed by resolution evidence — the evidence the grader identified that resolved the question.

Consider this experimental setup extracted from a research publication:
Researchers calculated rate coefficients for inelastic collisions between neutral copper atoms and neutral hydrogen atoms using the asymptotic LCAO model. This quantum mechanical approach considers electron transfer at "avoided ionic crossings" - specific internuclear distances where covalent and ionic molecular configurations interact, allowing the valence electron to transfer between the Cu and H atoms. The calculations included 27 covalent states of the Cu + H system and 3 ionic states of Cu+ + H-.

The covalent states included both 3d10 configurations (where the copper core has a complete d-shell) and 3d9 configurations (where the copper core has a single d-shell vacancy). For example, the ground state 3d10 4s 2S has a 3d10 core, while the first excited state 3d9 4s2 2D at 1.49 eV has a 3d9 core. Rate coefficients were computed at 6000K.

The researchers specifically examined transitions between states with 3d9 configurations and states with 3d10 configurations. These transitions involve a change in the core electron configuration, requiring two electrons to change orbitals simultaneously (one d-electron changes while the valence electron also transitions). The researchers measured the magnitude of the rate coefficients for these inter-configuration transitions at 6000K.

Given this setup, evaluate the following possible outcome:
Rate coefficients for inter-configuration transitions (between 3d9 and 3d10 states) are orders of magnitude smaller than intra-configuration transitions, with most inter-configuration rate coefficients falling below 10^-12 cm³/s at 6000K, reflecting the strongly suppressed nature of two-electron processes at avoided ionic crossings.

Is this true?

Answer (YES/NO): NO